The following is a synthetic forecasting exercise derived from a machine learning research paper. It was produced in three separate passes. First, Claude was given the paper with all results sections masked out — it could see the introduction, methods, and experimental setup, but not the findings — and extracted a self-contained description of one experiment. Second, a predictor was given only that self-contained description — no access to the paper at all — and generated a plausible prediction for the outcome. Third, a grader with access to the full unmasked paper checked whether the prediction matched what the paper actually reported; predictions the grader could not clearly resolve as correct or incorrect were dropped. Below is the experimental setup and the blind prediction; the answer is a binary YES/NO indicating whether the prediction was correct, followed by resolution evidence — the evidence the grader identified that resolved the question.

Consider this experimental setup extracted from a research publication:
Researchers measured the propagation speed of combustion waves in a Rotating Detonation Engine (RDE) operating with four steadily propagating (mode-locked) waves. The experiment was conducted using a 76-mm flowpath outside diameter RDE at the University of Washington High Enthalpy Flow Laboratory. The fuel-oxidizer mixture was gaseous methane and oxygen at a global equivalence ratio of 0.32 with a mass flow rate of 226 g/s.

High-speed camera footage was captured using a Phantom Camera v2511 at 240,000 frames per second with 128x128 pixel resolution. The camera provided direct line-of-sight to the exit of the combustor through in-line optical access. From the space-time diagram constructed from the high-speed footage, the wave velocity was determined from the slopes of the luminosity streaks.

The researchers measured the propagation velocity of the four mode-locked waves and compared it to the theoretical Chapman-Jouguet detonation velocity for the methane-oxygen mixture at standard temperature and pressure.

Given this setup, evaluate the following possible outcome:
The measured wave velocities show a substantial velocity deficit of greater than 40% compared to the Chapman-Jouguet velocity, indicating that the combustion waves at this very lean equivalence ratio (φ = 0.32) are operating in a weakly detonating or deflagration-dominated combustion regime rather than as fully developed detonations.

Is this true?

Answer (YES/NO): NO